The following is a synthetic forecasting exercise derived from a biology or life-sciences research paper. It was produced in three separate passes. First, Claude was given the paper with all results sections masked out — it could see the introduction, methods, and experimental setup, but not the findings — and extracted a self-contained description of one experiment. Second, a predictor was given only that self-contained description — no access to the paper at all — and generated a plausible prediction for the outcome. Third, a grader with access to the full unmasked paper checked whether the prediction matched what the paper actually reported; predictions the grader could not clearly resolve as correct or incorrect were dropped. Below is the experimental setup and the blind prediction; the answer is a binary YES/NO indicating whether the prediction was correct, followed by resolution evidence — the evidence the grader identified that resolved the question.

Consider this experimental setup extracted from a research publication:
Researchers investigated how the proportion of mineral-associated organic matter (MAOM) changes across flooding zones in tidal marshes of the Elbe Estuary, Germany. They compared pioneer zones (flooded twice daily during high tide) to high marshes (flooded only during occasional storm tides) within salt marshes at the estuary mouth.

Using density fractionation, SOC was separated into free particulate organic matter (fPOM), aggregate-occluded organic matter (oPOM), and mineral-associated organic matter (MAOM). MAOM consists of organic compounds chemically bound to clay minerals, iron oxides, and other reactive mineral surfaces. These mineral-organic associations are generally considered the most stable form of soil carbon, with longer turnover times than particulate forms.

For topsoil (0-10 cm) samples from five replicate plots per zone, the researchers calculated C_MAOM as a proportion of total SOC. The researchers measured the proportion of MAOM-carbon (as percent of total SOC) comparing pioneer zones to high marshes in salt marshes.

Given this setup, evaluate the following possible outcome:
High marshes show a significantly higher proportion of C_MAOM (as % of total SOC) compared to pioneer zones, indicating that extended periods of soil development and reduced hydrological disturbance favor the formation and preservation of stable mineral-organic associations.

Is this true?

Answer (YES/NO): NO